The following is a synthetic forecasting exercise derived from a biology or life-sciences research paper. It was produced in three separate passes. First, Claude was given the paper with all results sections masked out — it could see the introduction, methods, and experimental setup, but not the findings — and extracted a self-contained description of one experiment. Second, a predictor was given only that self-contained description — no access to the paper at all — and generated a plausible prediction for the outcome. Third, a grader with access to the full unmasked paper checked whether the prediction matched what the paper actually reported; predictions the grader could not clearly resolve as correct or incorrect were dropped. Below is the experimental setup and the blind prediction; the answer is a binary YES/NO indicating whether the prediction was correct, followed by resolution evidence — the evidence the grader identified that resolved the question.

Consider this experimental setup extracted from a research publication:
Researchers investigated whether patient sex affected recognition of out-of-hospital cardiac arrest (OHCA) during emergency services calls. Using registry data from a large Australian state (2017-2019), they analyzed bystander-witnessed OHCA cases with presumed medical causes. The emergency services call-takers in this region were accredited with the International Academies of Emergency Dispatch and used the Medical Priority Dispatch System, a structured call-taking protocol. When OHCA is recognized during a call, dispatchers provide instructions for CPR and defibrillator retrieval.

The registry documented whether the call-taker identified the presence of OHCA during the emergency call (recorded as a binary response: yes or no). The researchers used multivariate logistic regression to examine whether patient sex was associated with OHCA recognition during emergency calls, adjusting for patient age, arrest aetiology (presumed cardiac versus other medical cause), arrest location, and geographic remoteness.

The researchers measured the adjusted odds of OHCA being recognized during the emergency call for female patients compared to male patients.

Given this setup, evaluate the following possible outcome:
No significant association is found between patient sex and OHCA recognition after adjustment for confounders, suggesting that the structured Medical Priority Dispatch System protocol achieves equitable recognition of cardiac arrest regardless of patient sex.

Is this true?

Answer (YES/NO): NO